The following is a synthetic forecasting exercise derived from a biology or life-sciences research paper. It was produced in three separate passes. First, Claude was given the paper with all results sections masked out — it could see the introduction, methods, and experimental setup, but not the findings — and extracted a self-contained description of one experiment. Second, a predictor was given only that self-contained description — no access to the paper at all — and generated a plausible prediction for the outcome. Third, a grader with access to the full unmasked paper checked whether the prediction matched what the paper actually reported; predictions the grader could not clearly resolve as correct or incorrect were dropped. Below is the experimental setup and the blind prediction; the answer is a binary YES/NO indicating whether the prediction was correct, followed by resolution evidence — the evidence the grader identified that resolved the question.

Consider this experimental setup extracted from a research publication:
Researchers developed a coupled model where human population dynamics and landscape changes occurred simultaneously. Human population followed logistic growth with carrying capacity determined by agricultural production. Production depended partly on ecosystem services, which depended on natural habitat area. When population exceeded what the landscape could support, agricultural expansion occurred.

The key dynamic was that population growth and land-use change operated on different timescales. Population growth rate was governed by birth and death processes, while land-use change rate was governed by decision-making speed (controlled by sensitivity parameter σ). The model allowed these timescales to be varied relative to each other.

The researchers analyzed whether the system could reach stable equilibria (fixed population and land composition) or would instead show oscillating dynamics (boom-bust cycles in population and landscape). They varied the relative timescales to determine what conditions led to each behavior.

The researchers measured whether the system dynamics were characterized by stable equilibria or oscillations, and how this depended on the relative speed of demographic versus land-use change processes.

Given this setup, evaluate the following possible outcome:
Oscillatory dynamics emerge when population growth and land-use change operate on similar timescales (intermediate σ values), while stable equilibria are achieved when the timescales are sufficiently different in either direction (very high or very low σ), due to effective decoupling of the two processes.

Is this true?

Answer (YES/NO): NO